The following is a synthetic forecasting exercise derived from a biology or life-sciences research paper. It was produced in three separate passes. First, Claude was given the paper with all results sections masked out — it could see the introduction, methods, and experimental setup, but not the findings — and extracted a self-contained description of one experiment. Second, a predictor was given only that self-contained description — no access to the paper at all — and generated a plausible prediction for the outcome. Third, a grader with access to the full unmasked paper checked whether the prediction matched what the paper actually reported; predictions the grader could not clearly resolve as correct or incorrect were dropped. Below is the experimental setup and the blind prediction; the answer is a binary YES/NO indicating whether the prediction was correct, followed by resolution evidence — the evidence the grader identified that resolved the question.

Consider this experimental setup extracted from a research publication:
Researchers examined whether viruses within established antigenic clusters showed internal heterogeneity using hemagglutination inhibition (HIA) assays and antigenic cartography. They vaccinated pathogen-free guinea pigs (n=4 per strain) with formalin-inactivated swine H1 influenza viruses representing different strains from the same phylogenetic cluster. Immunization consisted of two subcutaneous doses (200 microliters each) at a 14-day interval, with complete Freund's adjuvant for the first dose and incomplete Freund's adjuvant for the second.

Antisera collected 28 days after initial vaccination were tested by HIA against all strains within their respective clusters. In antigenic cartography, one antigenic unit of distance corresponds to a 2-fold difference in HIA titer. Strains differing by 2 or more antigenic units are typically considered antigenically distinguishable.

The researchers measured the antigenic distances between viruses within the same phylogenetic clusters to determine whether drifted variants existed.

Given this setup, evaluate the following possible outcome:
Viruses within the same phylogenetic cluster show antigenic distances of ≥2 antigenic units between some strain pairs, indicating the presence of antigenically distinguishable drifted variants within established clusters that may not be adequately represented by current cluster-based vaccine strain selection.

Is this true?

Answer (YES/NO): YES